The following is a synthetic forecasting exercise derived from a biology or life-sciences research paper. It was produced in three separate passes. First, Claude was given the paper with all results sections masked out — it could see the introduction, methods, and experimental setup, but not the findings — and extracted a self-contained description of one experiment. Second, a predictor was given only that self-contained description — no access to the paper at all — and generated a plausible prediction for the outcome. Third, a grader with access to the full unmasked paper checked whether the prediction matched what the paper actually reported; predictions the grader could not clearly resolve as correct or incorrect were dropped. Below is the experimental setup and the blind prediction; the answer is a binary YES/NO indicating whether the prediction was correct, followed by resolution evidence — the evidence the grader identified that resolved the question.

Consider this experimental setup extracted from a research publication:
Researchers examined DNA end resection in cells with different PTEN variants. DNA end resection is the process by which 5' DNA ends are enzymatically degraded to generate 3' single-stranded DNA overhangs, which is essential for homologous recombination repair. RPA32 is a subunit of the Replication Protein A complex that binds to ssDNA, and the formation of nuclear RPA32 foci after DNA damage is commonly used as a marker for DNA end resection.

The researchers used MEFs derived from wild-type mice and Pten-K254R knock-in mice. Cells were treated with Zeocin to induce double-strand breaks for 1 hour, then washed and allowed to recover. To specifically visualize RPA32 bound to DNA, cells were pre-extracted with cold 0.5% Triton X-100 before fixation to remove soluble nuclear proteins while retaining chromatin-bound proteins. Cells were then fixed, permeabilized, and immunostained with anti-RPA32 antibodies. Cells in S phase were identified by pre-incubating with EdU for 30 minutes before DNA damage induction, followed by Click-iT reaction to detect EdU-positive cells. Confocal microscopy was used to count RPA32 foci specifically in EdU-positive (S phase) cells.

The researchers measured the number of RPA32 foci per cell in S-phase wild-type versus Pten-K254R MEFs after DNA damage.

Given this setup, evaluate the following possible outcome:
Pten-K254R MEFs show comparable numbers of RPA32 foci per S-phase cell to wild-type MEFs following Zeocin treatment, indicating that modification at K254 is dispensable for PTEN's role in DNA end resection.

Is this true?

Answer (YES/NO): NO